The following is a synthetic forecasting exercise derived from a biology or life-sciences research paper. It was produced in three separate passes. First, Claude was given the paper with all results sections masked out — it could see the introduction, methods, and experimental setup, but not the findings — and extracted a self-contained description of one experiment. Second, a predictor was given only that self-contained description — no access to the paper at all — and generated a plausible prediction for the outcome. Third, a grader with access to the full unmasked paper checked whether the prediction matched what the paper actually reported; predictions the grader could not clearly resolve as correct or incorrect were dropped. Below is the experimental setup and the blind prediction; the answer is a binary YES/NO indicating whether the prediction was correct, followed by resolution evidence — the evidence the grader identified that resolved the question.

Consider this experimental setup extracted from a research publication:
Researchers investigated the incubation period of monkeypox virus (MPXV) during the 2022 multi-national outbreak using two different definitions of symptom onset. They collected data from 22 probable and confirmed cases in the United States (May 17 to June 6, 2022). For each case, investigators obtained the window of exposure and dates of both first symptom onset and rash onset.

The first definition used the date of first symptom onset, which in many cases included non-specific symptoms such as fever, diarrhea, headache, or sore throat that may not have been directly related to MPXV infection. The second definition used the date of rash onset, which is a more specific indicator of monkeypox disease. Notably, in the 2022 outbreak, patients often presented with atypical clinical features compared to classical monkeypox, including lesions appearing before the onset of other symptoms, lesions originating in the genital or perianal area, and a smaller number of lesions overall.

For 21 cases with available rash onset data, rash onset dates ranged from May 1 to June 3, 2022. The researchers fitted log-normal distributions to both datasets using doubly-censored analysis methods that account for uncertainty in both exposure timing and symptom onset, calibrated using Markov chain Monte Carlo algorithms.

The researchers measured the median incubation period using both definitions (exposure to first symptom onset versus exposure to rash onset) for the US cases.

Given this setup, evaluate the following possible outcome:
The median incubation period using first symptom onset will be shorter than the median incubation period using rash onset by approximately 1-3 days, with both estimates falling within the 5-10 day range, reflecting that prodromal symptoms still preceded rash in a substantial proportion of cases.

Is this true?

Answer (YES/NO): YES